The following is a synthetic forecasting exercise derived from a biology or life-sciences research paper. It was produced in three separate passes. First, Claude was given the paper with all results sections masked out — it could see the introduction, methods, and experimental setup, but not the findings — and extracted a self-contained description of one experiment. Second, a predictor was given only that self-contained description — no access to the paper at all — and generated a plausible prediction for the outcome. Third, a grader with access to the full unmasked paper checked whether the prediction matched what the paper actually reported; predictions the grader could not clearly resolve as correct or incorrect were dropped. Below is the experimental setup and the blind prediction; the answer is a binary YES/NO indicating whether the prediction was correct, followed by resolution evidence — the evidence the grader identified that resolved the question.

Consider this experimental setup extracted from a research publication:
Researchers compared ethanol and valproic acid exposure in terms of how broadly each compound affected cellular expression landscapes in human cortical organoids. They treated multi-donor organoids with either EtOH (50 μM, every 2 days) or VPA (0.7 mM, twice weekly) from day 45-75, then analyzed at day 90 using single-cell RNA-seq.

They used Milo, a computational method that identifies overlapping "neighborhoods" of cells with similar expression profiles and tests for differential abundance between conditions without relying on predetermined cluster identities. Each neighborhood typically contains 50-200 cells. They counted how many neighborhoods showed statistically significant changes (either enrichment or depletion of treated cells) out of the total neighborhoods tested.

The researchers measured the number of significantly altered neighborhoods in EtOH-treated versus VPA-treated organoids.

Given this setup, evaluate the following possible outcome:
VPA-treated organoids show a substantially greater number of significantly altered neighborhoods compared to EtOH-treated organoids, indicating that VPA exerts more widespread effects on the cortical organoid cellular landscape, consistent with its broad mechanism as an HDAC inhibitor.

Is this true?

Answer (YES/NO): YES